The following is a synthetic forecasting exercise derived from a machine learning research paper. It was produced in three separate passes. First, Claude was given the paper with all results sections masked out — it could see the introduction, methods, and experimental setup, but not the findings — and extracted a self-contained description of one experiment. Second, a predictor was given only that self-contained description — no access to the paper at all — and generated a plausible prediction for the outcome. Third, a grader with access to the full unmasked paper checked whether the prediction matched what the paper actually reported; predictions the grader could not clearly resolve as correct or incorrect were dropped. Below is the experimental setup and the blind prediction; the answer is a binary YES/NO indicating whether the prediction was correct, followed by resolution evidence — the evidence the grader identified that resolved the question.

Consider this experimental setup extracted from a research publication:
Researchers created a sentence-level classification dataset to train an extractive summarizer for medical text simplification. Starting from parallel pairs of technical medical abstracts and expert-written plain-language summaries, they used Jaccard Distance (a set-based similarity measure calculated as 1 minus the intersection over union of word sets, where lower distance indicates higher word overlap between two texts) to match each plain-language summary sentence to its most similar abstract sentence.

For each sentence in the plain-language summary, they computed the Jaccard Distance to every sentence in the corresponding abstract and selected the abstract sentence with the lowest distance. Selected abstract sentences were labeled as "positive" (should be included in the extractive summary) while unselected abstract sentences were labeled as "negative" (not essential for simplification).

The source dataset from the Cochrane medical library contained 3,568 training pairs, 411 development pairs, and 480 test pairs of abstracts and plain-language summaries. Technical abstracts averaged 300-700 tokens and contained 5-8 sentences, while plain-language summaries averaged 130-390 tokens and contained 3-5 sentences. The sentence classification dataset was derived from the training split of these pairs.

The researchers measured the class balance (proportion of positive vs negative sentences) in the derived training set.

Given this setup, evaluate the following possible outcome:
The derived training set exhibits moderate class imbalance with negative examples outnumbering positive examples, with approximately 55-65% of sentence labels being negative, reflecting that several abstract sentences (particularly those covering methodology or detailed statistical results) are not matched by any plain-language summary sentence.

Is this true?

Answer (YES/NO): NO